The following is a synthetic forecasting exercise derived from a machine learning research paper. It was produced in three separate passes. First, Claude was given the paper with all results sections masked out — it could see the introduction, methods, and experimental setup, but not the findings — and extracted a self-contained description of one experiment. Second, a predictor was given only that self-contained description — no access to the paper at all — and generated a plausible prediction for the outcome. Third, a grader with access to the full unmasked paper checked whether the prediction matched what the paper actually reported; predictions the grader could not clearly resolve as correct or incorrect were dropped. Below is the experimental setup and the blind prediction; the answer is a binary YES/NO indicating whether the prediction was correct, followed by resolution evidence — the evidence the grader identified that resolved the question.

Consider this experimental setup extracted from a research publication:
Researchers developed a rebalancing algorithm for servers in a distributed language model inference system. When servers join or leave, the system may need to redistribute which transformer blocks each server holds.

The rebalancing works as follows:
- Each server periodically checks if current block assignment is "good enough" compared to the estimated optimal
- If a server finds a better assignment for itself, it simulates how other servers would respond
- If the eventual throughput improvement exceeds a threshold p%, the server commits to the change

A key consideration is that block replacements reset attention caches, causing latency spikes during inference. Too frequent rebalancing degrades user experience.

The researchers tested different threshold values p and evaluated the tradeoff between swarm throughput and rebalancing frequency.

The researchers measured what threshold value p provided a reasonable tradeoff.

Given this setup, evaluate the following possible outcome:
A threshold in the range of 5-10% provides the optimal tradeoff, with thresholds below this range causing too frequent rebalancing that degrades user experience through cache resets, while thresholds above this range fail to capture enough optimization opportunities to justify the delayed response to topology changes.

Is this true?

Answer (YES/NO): NO